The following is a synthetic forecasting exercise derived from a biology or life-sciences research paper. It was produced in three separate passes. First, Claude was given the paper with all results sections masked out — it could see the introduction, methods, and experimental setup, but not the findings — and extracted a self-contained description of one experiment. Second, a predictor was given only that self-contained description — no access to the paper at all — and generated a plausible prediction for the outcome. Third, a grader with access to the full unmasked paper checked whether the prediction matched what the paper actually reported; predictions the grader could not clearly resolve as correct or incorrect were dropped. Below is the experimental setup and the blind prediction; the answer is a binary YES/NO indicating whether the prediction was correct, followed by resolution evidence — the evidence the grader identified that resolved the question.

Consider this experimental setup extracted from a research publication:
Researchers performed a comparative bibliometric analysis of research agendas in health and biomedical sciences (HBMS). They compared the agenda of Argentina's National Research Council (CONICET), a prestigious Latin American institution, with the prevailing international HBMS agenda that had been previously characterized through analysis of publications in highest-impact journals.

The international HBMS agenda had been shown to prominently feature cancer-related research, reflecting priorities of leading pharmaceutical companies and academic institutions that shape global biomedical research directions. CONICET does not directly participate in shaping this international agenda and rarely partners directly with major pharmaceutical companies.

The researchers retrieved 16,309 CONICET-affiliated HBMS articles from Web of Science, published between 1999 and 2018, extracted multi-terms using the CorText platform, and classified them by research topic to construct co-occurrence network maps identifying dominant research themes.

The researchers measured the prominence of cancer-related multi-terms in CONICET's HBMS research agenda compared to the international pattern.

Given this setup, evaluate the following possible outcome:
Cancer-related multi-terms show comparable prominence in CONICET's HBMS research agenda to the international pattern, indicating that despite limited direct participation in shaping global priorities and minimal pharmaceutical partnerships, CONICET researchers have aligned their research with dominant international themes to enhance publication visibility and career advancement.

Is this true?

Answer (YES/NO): NO